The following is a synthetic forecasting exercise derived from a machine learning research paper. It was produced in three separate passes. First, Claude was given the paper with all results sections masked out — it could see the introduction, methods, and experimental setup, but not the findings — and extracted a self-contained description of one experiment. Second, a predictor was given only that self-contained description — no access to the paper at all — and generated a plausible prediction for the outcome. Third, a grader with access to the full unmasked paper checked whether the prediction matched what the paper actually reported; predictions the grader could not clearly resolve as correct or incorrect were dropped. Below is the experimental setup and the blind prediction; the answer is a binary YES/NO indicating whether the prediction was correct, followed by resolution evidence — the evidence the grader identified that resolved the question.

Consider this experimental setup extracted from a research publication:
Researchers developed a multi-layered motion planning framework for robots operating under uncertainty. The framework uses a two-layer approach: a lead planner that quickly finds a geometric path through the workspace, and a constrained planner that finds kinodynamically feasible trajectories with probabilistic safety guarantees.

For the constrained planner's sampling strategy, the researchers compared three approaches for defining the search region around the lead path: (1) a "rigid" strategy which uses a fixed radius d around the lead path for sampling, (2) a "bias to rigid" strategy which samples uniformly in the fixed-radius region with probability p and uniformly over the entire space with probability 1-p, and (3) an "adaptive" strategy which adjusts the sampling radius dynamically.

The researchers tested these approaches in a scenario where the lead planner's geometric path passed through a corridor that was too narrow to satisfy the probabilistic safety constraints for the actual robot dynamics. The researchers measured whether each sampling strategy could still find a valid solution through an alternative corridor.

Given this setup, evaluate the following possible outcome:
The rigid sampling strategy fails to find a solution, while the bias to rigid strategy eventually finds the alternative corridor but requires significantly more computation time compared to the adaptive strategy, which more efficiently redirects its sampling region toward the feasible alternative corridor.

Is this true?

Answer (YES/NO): NO